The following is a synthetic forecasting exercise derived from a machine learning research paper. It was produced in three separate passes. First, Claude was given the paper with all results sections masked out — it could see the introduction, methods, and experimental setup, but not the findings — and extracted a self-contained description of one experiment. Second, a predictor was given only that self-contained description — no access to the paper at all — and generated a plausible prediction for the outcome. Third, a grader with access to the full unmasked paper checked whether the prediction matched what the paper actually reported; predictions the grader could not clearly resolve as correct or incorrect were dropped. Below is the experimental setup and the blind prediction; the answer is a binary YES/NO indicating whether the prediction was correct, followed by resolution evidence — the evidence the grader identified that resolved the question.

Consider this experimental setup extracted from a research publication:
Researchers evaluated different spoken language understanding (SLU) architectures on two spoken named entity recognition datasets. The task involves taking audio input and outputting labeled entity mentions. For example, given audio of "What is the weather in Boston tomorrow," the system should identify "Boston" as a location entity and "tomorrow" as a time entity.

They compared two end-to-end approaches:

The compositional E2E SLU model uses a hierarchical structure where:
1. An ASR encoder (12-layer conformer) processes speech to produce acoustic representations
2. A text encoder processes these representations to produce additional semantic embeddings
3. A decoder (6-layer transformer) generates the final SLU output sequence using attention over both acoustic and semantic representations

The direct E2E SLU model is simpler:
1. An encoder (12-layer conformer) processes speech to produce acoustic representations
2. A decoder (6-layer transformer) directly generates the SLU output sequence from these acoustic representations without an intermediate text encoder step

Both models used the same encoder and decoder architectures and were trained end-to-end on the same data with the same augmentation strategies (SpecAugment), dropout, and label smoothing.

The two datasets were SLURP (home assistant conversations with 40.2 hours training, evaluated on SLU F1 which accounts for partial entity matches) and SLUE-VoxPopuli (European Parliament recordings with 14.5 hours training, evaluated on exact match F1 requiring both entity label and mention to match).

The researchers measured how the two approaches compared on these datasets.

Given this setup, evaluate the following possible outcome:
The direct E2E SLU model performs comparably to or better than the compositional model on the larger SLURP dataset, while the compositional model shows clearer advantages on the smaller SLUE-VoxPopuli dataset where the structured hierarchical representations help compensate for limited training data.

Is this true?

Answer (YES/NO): NO